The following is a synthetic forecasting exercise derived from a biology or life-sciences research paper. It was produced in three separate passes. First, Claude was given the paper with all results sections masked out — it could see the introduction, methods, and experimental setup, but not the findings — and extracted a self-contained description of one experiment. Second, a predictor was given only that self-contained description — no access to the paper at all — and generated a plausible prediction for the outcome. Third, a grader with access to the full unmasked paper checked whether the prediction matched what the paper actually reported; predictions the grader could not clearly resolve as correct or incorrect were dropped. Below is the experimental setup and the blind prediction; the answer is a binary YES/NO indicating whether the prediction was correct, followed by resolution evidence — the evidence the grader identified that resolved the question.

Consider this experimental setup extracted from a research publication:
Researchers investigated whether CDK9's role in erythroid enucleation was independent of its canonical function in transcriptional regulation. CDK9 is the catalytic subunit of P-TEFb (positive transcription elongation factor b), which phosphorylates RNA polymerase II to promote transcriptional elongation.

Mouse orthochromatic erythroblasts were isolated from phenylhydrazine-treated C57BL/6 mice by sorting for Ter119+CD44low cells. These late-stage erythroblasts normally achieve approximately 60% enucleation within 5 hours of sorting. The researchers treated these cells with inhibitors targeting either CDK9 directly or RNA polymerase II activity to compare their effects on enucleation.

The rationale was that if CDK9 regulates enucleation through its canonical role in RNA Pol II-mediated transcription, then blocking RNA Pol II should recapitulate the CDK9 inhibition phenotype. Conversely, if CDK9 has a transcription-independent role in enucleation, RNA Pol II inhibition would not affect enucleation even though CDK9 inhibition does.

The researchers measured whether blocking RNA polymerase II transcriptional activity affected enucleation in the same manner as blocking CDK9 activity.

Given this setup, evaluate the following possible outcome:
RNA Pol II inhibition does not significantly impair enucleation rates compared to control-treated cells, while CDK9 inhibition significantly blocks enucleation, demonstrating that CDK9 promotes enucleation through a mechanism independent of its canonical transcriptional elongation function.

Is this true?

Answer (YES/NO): YES